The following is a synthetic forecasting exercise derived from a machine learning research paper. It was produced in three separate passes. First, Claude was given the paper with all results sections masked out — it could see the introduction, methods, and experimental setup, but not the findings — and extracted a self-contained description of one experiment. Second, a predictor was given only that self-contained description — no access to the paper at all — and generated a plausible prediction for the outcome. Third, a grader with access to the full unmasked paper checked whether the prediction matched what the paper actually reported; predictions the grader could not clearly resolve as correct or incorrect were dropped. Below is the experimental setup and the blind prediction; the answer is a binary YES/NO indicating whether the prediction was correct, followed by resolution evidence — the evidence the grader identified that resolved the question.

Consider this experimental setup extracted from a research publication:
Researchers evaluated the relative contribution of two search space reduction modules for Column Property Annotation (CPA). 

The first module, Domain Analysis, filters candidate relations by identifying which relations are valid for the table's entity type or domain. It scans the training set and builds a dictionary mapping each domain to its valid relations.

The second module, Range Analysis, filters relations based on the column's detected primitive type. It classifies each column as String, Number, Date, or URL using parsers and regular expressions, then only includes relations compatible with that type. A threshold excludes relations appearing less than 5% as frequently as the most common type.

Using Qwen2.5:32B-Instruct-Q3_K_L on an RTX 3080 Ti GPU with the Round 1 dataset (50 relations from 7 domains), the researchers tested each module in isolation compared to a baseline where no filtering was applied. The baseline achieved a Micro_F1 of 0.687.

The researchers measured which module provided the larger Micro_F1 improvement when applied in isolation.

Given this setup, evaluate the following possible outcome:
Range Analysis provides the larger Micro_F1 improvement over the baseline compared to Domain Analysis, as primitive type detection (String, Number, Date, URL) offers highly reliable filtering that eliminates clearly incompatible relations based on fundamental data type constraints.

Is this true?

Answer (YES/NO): NO